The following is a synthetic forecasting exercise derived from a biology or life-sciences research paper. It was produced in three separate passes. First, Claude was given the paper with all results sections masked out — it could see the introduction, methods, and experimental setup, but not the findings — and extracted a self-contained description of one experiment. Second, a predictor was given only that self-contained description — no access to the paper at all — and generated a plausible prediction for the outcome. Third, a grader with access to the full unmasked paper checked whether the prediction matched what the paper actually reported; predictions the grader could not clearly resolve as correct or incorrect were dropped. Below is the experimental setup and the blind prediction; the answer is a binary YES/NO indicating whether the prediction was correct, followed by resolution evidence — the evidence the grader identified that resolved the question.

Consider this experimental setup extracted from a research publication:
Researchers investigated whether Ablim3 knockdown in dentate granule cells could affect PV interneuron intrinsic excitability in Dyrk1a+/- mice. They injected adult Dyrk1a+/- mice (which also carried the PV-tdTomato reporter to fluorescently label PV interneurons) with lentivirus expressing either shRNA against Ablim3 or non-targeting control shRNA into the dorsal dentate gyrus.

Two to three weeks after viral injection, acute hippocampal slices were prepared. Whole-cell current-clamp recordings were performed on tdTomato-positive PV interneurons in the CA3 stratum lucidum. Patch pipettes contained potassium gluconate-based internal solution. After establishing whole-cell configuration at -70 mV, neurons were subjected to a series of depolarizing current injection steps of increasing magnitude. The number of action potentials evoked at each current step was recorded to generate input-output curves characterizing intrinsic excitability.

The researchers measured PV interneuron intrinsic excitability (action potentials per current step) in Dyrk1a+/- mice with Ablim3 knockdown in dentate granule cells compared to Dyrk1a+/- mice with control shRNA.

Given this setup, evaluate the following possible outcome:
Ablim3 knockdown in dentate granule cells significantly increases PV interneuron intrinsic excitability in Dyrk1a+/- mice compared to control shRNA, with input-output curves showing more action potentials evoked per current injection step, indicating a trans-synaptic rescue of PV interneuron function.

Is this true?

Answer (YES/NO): YES